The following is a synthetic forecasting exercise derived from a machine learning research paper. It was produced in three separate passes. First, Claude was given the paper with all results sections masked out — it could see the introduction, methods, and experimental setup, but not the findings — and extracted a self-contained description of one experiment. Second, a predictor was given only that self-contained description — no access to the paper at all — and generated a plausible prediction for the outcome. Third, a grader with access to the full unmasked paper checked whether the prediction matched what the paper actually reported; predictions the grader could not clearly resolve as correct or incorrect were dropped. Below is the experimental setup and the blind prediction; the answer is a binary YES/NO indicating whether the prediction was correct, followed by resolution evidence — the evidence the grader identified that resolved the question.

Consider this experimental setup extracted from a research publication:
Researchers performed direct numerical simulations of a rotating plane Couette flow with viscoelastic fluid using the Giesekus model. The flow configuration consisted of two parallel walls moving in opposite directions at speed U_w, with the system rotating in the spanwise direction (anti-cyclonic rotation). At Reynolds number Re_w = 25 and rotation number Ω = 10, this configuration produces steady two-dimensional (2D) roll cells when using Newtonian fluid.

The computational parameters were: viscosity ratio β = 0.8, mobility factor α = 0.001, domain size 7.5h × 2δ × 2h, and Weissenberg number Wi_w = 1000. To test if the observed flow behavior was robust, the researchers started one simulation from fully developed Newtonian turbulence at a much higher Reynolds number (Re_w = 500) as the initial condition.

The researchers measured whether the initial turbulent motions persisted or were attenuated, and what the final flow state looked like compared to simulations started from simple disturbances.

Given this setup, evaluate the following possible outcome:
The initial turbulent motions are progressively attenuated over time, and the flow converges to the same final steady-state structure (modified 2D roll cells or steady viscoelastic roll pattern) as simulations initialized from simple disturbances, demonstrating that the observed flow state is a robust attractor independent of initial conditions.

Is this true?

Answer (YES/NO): NO